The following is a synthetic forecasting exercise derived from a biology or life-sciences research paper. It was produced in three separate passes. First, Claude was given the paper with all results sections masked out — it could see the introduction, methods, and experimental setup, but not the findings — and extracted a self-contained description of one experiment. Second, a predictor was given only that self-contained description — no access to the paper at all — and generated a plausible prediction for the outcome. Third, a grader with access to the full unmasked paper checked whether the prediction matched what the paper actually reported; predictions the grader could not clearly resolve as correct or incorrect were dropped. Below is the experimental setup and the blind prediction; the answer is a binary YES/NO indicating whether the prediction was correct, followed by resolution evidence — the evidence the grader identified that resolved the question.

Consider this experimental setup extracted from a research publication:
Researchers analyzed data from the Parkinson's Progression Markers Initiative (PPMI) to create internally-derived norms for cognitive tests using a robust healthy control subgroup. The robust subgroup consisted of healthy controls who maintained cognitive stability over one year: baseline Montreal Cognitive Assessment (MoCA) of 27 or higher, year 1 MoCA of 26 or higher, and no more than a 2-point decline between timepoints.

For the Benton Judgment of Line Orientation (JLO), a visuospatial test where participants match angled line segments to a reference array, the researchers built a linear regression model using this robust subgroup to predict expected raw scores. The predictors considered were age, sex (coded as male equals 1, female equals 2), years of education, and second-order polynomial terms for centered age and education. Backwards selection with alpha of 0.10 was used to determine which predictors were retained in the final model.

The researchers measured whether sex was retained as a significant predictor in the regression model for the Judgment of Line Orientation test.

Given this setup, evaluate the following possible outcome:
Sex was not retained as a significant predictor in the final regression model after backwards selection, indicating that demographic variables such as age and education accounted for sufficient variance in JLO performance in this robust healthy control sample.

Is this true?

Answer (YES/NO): NO